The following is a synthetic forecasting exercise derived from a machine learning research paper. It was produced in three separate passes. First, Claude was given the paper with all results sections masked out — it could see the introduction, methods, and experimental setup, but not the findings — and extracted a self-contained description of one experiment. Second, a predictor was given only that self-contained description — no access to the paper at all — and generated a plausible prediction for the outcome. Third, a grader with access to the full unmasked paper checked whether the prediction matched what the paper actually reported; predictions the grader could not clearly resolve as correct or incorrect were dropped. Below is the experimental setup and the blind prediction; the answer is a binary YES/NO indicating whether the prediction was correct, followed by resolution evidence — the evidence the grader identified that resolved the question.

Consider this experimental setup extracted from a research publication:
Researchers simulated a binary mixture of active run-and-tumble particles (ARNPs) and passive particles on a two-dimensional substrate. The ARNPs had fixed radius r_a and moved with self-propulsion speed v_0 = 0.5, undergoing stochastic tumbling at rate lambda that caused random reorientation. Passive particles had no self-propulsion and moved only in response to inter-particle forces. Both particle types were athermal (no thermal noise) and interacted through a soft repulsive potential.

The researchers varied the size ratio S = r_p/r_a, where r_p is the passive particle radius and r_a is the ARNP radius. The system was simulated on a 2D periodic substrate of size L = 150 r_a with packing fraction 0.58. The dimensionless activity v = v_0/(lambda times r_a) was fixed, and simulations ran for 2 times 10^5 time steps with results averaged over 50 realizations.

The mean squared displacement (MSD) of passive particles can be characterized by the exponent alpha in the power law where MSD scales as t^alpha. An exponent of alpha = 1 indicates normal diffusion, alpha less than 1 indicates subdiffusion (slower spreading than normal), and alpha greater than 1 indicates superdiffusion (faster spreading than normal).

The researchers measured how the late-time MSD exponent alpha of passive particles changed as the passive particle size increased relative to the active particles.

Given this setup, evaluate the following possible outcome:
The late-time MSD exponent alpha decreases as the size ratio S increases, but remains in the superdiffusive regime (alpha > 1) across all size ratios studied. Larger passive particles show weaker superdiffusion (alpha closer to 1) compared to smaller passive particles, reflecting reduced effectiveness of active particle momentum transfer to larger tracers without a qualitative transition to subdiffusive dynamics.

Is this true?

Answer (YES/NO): NO